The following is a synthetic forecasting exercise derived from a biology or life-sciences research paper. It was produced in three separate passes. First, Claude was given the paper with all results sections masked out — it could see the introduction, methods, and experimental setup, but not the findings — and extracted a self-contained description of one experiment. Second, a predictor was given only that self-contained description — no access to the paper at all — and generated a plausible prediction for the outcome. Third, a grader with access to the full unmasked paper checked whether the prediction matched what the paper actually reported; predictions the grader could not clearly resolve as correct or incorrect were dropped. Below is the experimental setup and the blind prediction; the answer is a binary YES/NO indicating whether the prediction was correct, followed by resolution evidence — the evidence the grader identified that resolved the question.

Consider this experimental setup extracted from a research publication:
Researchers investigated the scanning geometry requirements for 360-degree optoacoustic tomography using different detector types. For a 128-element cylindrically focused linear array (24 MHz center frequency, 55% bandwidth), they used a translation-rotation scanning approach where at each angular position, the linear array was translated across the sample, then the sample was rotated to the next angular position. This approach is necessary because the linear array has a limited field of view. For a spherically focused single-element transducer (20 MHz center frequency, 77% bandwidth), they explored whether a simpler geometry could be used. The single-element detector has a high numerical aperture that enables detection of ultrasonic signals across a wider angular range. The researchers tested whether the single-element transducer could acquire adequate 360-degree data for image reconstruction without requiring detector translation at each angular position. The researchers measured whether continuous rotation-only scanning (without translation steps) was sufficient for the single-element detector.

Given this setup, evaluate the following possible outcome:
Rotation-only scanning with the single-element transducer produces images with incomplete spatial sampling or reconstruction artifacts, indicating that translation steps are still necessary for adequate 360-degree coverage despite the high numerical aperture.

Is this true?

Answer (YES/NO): NO